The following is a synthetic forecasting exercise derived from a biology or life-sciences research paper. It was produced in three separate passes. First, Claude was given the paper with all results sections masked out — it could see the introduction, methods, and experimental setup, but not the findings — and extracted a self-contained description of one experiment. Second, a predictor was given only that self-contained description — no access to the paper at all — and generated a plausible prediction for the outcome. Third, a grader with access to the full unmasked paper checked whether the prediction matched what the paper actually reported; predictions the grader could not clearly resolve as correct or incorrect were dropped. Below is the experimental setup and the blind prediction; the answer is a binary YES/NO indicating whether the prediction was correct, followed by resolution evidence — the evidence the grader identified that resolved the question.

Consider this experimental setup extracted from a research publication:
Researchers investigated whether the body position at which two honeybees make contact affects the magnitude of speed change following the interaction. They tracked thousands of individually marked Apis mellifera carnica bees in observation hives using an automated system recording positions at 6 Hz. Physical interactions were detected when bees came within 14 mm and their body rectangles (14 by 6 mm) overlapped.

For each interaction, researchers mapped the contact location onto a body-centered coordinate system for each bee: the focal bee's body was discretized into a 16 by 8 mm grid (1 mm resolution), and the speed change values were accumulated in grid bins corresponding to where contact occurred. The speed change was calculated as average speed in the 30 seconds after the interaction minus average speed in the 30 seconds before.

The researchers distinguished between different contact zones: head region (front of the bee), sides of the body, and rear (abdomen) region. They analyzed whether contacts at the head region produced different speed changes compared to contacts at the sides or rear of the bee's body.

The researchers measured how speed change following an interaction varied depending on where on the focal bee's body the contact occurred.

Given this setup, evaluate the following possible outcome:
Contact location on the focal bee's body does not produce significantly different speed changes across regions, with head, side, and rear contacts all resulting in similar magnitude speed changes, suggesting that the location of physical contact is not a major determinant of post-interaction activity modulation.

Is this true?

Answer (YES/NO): NO